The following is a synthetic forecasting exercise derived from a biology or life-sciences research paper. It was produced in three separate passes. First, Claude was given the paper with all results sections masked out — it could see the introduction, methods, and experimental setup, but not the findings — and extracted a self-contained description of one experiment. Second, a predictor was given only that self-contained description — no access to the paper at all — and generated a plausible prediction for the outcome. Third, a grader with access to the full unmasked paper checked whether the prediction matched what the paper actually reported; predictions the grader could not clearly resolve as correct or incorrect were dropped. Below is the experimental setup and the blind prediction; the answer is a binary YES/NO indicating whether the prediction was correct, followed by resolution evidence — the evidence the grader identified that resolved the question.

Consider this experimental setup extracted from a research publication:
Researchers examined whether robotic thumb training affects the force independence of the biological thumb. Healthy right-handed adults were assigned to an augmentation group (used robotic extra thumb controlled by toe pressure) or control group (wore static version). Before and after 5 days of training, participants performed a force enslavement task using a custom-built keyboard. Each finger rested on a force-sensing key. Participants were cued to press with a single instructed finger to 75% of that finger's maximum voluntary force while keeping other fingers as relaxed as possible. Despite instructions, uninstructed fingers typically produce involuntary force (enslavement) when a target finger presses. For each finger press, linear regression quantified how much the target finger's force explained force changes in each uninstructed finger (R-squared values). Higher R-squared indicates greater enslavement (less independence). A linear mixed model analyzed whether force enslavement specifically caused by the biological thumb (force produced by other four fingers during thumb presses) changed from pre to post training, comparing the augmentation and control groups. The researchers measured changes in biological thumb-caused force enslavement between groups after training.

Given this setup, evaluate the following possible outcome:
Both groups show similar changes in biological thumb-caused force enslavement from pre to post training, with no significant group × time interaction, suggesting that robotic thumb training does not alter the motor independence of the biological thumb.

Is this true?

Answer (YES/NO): YES